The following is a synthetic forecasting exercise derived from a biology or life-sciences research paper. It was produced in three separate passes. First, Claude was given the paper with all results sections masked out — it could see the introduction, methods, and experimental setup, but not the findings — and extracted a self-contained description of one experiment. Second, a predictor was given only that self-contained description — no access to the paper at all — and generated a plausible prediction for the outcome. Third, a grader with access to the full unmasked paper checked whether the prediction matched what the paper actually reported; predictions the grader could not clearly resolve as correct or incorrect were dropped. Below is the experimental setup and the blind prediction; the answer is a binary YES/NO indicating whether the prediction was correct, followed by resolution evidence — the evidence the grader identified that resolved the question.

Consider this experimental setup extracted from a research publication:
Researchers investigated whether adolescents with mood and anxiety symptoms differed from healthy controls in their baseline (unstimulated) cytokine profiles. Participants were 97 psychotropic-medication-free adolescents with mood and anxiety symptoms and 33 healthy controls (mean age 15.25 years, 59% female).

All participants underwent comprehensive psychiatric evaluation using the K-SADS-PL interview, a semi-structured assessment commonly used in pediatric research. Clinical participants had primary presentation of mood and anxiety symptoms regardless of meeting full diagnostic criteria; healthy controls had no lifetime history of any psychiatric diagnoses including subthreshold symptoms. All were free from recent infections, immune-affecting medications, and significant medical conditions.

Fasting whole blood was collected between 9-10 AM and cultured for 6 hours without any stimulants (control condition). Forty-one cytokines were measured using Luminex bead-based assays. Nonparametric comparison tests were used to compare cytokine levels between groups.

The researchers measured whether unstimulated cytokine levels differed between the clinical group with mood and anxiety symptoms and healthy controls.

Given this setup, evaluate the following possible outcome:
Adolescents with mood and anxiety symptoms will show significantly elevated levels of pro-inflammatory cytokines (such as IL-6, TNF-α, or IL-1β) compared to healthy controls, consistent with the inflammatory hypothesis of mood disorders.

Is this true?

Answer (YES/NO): NO